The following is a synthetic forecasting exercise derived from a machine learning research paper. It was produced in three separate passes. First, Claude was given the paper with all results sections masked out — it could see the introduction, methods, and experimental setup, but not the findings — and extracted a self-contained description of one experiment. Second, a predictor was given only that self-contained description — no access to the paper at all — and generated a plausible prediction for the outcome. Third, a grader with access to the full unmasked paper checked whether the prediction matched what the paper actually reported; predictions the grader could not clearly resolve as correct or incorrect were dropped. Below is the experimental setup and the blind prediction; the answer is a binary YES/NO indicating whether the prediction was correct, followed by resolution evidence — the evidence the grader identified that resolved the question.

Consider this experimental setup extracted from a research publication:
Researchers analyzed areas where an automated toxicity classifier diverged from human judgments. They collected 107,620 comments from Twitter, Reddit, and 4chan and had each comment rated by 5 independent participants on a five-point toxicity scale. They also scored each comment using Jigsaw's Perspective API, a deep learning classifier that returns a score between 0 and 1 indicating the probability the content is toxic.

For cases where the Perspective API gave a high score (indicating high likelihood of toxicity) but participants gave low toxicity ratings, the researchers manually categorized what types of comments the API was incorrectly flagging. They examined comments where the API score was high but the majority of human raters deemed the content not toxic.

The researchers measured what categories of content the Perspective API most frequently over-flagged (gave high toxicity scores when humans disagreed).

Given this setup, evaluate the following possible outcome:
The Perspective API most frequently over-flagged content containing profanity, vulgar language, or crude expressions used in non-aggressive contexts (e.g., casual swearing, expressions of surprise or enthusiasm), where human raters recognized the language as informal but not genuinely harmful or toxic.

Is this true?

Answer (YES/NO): YES